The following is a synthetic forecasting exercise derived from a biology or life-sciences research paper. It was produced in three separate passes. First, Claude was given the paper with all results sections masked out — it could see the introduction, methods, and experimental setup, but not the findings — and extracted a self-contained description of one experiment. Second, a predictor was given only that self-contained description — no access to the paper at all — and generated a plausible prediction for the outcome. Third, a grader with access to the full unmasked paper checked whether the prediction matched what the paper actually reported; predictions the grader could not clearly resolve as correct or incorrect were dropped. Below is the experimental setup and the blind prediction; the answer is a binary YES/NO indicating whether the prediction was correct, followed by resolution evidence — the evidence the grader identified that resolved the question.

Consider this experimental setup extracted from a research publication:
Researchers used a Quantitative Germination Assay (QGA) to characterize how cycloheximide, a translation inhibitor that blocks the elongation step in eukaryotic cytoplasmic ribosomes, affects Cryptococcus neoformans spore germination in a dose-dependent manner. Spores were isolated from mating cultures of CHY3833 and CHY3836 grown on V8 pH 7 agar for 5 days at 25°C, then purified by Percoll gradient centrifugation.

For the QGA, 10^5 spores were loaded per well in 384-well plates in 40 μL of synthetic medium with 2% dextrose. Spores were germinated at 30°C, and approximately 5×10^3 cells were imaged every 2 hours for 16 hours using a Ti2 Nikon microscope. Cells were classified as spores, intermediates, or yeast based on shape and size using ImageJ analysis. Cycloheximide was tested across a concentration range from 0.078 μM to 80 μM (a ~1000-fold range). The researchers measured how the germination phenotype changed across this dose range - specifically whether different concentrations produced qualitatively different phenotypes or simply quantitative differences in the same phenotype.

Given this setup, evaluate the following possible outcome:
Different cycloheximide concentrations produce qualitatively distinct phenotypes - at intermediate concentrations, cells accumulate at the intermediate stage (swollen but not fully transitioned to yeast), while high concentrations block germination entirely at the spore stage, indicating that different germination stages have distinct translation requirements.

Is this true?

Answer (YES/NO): NO